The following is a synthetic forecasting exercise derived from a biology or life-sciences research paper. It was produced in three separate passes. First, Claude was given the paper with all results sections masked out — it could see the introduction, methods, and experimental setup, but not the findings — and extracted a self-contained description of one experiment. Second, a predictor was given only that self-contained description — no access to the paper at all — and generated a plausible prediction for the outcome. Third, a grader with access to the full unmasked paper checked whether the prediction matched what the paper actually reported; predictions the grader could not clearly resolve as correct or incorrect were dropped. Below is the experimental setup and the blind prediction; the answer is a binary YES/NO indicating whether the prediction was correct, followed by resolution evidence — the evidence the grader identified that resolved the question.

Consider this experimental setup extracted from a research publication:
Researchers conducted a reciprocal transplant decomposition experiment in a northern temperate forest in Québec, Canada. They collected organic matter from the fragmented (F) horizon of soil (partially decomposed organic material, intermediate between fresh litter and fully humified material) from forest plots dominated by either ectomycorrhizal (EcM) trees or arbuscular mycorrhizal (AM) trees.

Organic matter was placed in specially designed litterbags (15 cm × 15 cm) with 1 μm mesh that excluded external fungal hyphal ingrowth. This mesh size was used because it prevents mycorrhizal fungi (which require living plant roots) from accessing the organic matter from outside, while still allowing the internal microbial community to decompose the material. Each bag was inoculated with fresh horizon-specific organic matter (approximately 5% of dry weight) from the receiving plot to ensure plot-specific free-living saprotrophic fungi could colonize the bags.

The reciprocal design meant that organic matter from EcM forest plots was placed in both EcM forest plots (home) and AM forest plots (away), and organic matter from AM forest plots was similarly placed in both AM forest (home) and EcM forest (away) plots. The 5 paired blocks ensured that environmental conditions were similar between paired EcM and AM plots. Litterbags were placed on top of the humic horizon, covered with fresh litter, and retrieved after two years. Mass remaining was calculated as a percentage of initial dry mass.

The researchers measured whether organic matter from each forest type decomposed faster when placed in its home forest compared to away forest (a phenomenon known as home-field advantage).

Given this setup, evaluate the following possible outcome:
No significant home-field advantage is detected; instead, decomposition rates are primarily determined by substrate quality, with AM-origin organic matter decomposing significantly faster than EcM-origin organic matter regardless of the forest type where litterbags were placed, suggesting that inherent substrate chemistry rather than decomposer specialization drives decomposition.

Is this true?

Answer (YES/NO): NO